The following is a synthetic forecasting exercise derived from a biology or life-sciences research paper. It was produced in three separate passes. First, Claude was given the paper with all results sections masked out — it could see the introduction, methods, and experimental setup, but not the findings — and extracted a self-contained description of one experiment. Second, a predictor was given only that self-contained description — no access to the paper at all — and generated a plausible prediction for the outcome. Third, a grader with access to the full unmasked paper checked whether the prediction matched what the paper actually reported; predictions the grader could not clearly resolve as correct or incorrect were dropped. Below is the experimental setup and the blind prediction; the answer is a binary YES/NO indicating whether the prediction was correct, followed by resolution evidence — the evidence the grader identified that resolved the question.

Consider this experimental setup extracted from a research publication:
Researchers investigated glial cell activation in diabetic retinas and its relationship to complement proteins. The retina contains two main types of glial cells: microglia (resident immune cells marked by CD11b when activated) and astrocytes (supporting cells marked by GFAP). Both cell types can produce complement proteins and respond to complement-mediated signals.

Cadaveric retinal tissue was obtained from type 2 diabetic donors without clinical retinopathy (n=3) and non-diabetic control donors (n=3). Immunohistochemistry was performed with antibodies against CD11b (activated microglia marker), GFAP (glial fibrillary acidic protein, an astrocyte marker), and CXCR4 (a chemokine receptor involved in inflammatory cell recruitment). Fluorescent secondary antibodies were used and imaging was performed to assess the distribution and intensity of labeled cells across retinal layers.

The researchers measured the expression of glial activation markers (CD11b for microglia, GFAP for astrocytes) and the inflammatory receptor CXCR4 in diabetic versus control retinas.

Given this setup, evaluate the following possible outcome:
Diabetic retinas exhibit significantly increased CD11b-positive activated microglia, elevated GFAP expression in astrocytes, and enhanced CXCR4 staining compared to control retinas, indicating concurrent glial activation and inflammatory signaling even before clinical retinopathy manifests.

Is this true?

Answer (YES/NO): NO